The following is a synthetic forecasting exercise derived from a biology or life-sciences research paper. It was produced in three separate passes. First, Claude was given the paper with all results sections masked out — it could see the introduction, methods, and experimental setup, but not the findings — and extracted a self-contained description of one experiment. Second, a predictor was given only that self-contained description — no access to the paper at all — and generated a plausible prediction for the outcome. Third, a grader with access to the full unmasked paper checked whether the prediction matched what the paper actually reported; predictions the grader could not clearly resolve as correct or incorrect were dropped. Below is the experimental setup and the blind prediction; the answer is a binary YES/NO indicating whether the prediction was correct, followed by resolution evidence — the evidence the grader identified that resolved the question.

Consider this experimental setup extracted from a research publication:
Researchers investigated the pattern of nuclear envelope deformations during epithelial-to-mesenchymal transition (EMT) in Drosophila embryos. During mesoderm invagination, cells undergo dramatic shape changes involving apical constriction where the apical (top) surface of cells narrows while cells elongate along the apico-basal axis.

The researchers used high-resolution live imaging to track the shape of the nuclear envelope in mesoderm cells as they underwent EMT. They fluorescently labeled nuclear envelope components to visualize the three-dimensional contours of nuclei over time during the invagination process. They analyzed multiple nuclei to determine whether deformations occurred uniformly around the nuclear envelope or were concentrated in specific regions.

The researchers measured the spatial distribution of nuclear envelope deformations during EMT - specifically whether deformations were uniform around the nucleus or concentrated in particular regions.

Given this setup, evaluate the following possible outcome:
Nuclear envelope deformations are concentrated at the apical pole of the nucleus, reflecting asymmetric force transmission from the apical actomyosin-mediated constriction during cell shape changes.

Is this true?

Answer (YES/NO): YES